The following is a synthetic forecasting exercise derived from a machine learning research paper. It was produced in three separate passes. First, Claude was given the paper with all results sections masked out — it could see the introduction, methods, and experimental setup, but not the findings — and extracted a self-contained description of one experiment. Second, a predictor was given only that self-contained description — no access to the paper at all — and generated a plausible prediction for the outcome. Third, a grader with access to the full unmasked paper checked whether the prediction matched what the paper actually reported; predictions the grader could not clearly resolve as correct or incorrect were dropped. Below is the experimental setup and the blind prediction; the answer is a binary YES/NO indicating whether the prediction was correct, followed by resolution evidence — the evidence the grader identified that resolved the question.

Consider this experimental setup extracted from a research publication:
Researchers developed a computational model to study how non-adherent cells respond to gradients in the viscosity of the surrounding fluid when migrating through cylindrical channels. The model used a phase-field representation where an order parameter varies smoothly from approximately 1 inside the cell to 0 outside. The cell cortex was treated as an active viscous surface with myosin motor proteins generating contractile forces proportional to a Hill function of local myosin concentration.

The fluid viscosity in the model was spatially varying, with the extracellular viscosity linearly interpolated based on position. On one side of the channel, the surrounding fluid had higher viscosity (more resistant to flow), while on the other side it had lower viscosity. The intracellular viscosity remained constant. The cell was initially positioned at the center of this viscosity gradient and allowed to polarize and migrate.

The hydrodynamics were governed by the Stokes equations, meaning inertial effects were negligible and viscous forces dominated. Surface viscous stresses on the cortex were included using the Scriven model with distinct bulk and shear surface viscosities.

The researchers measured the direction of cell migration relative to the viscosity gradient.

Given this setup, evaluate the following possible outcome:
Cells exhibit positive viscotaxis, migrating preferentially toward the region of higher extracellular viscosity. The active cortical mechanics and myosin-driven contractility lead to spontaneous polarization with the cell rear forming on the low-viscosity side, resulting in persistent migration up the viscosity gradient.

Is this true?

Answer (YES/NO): YES